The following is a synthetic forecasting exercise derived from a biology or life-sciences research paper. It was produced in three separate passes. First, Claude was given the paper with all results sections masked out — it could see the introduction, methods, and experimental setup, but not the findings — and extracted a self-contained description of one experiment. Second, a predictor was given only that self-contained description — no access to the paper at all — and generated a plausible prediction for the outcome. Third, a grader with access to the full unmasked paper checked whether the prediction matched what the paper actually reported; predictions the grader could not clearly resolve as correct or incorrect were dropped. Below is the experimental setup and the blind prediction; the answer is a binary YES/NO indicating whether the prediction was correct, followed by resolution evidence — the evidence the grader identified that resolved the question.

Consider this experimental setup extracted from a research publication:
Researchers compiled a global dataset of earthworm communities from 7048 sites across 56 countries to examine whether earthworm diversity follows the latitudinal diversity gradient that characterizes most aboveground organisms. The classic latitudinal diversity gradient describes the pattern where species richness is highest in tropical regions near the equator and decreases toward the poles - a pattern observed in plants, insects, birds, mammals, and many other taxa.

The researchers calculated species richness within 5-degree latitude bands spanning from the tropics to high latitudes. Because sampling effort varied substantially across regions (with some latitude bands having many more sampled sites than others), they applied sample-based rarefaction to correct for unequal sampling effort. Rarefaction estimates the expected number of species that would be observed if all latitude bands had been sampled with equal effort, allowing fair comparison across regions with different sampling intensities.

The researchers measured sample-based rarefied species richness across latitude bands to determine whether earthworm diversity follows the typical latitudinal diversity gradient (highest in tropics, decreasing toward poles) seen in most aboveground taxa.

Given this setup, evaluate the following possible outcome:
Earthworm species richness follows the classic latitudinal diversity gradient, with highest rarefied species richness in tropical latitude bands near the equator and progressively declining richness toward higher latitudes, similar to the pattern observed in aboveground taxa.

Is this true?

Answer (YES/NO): NO